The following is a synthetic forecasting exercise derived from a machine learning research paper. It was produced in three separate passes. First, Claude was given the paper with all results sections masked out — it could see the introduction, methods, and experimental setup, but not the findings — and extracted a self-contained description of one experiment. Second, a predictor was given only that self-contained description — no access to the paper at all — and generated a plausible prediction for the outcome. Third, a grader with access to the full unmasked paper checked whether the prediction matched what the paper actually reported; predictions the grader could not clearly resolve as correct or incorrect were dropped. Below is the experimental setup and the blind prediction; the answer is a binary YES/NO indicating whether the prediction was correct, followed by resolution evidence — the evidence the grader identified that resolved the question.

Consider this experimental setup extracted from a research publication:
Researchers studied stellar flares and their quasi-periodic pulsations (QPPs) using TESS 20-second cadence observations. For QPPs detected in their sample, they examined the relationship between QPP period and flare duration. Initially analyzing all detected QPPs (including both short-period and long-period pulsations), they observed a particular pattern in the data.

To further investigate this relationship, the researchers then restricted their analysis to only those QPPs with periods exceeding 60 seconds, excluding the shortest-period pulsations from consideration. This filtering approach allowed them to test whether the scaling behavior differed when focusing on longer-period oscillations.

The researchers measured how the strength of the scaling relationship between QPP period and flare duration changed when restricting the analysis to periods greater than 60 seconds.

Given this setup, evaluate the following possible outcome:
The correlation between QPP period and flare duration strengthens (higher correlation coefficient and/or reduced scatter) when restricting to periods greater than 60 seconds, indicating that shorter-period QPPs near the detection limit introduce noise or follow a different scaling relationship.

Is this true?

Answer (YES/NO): YES